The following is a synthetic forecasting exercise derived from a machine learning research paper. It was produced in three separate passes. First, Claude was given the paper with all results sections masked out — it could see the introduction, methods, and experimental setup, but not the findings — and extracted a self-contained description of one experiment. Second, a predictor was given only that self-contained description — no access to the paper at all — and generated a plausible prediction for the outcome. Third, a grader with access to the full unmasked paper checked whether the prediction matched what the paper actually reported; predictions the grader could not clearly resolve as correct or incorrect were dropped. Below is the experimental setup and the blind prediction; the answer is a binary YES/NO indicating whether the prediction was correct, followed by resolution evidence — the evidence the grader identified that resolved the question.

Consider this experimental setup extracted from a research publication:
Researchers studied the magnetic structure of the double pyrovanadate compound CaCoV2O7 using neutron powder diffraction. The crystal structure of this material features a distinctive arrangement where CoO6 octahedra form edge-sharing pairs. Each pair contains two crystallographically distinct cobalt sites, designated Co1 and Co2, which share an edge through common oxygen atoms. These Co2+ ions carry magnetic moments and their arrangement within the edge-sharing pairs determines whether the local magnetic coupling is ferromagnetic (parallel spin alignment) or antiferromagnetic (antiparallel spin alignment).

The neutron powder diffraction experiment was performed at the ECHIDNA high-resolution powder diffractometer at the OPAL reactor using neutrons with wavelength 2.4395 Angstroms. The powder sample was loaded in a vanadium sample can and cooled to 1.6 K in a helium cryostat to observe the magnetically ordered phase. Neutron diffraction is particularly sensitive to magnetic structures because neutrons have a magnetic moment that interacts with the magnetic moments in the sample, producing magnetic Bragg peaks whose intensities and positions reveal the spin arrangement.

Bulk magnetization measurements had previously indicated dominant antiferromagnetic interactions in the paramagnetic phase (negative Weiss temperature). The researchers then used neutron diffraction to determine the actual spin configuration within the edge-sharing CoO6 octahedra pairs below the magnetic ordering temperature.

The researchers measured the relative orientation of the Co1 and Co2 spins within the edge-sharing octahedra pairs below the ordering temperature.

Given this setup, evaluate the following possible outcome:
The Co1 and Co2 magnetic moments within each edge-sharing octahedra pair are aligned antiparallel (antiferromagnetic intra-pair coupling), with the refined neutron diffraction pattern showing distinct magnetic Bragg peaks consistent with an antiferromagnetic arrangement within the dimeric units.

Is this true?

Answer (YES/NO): NO